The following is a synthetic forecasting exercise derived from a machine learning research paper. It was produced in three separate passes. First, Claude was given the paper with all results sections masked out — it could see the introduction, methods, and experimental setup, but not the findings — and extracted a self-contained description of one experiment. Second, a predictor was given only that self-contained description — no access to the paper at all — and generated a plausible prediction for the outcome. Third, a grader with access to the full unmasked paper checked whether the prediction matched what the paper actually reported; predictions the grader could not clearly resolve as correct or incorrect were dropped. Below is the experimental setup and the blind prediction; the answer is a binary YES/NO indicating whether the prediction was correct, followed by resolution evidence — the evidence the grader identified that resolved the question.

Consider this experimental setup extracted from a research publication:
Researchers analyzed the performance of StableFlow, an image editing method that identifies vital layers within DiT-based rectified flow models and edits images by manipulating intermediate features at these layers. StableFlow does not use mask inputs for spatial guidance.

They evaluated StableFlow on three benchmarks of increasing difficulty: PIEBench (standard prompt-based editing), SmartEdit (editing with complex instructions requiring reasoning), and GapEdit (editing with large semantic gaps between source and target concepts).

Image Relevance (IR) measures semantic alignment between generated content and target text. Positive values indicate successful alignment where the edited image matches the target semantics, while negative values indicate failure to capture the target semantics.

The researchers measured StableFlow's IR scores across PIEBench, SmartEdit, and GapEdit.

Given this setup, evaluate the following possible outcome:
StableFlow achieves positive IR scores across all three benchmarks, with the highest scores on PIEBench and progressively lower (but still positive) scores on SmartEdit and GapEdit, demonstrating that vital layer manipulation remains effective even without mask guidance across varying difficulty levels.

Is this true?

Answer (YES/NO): NO